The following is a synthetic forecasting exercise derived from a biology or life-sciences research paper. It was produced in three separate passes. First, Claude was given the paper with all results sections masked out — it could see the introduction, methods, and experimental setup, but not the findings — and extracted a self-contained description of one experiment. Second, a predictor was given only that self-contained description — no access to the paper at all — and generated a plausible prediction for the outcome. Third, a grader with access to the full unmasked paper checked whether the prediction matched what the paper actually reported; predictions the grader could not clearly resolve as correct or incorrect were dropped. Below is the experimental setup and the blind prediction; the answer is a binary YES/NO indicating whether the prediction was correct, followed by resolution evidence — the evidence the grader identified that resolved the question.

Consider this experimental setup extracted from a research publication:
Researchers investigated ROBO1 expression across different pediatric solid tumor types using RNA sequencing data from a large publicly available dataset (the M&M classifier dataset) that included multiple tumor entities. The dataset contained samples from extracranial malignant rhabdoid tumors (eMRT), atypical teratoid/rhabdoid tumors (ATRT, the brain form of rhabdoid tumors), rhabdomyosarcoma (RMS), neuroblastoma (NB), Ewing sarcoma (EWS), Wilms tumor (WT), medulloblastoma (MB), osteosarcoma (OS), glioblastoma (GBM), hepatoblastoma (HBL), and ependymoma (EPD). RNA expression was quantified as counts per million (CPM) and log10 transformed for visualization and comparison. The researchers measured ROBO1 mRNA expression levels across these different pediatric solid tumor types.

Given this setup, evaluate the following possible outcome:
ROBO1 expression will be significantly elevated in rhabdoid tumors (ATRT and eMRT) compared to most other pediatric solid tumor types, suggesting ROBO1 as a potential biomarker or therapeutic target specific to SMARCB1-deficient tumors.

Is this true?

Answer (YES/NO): NO